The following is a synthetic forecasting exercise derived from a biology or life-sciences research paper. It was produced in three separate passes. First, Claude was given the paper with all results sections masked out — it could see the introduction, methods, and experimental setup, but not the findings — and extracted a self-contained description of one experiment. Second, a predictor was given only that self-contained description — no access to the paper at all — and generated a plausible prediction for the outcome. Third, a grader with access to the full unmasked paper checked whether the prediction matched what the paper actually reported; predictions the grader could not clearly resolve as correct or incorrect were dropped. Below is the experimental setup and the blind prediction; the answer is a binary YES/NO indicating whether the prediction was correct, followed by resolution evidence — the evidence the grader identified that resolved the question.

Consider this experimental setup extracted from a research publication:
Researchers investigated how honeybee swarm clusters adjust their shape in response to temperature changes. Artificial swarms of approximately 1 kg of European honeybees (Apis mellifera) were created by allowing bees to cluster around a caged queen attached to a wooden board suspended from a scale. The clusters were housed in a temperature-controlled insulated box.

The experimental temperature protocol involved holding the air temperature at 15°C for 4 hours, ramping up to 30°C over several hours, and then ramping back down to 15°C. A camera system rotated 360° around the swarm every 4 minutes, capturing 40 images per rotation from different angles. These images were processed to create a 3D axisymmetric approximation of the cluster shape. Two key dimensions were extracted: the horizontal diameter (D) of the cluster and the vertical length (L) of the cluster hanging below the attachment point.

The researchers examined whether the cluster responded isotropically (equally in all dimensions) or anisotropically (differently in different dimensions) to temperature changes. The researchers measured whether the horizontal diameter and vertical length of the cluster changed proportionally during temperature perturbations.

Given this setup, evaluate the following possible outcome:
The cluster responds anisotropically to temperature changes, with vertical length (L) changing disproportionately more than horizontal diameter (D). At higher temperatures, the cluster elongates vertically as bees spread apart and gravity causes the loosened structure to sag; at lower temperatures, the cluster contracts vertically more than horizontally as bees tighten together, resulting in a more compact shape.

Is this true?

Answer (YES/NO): NO